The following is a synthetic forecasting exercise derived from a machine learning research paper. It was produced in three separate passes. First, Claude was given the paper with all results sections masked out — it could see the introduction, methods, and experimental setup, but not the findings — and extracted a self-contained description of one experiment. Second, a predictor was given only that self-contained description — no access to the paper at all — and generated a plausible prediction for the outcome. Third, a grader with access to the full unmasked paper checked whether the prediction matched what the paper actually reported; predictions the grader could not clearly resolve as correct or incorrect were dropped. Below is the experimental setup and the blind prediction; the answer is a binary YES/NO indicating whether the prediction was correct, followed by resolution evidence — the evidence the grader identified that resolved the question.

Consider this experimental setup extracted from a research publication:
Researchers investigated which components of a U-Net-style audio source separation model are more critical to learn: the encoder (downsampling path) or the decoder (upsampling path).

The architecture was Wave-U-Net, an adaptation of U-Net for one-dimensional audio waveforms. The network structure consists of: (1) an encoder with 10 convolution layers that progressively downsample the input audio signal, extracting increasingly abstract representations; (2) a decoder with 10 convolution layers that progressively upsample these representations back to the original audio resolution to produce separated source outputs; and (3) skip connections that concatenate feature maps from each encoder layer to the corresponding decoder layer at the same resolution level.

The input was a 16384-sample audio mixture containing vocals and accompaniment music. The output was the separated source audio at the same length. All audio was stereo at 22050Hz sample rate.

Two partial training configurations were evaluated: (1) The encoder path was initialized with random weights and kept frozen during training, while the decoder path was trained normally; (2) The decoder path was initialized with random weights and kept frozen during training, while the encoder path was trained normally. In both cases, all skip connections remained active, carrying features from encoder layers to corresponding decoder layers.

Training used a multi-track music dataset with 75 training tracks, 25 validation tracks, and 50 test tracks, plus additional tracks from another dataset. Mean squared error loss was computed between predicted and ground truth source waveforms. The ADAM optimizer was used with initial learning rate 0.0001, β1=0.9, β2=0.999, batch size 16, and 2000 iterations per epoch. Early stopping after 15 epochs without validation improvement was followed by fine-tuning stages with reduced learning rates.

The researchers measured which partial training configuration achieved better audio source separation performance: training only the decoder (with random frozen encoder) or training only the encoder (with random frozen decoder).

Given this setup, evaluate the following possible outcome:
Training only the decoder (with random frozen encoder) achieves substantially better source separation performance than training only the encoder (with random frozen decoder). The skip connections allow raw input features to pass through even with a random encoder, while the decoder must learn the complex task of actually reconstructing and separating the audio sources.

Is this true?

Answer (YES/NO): NO